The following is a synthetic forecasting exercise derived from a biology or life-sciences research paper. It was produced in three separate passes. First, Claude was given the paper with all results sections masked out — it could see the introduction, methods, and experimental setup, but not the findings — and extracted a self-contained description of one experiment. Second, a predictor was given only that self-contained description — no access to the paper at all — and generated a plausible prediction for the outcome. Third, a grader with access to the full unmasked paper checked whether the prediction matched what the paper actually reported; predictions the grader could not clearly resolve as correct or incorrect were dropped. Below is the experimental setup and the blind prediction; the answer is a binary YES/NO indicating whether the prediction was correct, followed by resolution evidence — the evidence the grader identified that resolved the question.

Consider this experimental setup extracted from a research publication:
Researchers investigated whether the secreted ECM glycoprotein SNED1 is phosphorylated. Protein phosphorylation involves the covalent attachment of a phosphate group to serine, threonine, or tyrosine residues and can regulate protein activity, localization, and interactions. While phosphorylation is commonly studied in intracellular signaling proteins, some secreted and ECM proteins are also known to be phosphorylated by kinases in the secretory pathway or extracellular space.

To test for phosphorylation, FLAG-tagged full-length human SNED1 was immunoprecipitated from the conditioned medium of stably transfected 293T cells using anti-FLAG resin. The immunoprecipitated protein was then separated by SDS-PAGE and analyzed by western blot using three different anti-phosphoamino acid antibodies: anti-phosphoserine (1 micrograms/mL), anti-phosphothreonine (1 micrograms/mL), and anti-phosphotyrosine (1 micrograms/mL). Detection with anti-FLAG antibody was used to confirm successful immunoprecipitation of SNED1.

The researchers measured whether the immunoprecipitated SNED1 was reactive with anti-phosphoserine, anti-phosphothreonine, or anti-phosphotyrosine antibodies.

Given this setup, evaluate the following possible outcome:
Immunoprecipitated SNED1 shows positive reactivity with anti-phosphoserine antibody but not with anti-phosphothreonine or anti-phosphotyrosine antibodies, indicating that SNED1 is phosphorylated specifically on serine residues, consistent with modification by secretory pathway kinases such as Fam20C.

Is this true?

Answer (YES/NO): NO